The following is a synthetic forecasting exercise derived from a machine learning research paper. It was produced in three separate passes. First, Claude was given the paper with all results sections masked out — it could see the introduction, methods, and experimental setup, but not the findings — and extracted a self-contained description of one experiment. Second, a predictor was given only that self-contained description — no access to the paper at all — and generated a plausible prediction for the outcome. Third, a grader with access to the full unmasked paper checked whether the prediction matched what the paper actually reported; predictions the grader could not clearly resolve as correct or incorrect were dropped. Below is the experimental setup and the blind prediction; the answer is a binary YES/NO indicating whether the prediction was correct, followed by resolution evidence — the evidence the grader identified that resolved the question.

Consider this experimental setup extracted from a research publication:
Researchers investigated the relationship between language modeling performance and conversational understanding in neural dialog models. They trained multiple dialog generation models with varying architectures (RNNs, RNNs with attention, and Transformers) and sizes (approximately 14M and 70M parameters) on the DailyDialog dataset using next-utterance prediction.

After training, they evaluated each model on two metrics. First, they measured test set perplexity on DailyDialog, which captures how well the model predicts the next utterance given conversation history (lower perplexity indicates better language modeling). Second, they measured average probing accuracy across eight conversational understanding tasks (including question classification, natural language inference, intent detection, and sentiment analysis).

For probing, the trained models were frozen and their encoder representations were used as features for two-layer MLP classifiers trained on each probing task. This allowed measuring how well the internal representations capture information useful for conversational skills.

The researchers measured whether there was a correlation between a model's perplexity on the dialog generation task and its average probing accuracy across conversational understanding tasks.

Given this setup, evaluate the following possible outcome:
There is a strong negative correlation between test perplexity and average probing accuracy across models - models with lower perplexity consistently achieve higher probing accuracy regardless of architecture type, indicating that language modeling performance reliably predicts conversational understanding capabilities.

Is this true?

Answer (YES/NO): YES